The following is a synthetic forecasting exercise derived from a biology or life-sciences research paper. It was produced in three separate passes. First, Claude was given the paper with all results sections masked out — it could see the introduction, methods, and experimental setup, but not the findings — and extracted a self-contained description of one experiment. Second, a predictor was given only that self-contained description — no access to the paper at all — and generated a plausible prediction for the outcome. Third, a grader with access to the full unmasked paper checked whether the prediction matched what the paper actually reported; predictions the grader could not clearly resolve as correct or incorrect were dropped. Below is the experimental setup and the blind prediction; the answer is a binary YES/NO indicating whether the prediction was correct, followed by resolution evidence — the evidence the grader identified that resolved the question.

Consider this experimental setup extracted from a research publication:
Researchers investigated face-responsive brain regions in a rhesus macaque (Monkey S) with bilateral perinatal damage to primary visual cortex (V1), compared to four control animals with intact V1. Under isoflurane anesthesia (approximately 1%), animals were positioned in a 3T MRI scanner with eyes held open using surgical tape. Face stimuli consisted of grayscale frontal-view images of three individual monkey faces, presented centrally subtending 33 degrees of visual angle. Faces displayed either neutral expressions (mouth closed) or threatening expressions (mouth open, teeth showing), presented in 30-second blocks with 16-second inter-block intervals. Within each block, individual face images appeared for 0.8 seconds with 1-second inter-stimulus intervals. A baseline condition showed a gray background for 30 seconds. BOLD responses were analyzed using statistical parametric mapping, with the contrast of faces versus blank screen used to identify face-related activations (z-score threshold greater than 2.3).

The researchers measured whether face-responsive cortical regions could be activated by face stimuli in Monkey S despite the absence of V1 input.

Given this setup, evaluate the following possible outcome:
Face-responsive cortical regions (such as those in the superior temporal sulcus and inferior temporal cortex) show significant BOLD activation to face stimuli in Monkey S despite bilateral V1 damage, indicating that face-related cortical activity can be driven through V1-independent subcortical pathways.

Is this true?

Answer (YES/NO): YES